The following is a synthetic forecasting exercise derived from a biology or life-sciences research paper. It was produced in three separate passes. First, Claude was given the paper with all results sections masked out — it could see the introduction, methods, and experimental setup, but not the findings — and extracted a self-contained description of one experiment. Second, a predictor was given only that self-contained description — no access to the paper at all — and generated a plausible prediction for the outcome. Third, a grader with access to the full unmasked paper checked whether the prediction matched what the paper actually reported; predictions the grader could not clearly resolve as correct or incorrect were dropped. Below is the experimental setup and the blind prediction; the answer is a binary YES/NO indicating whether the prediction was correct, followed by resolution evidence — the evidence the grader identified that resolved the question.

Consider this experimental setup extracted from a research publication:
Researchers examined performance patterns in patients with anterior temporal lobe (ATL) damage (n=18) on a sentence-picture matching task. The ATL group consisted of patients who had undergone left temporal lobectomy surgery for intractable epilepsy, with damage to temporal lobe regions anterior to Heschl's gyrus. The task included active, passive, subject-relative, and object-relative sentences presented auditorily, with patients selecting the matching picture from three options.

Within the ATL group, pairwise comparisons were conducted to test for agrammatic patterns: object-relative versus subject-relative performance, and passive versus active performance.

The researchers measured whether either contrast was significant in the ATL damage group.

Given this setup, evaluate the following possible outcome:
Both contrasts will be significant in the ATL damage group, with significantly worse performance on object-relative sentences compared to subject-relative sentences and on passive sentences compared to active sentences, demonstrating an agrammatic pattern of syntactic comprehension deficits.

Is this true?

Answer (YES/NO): NO